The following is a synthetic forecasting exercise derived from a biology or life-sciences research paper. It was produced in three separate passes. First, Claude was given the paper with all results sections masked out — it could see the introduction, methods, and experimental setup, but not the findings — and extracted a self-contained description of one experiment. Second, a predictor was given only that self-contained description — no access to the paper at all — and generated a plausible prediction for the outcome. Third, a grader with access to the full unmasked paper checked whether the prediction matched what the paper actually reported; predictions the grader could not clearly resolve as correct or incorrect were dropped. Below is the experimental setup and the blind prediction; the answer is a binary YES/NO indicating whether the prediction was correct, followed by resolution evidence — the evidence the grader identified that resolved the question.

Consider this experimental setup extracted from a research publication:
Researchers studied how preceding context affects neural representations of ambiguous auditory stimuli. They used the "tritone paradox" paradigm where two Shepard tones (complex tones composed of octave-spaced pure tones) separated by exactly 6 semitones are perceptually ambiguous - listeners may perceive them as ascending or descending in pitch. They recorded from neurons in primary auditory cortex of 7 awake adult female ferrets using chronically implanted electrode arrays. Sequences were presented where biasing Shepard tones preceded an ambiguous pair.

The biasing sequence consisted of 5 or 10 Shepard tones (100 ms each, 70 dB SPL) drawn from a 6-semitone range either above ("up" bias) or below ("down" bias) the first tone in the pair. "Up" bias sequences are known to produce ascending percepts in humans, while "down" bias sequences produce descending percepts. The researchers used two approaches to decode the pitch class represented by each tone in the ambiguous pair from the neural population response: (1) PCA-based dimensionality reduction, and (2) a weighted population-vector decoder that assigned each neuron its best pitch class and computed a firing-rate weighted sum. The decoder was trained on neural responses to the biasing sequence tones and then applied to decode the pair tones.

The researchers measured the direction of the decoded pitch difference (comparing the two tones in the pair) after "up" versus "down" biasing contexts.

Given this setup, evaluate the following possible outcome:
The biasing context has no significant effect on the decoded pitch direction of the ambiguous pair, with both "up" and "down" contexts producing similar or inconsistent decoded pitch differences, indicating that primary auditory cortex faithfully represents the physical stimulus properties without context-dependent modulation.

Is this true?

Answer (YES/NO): NO